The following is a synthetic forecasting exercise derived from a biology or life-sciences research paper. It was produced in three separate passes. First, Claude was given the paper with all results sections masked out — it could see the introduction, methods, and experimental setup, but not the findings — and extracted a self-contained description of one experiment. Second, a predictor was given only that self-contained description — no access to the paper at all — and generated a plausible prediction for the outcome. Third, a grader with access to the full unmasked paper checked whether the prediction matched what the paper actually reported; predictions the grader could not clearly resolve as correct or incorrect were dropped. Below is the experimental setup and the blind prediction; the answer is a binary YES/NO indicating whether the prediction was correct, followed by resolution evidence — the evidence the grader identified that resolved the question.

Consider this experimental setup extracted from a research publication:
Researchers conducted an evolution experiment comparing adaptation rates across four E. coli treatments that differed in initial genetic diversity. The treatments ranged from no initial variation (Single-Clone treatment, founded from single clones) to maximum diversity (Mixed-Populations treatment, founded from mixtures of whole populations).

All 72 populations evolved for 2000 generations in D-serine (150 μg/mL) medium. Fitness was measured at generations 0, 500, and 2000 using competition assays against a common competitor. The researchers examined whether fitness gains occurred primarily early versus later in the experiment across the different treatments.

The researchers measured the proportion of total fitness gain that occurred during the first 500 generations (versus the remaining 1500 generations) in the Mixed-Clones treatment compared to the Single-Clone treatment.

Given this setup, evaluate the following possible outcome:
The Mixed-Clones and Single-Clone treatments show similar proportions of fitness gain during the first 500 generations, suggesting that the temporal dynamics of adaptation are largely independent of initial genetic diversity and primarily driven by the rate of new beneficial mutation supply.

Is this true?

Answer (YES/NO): YES